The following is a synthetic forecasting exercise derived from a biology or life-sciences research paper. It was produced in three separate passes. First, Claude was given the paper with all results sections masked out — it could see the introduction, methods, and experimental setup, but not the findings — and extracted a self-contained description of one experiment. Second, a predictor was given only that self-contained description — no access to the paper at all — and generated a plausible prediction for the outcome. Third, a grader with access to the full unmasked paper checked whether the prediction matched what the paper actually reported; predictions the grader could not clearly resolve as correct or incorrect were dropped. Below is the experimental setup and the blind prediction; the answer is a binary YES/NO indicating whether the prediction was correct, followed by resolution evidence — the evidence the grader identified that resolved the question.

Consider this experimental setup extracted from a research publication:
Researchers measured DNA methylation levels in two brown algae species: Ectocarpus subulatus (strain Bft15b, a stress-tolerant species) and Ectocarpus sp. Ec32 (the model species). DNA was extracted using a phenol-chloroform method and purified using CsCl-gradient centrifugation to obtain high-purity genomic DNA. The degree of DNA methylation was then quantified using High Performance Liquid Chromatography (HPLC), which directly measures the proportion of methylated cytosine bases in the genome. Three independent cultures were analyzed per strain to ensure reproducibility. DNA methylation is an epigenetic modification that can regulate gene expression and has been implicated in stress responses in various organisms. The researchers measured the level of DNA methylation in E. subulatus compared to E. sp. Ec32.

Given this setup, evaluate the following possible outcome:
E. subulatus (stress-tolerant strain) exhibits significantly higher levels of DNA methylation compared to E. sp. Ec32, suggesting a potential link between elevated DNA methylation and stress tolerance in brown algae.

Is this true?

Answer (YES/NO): NO